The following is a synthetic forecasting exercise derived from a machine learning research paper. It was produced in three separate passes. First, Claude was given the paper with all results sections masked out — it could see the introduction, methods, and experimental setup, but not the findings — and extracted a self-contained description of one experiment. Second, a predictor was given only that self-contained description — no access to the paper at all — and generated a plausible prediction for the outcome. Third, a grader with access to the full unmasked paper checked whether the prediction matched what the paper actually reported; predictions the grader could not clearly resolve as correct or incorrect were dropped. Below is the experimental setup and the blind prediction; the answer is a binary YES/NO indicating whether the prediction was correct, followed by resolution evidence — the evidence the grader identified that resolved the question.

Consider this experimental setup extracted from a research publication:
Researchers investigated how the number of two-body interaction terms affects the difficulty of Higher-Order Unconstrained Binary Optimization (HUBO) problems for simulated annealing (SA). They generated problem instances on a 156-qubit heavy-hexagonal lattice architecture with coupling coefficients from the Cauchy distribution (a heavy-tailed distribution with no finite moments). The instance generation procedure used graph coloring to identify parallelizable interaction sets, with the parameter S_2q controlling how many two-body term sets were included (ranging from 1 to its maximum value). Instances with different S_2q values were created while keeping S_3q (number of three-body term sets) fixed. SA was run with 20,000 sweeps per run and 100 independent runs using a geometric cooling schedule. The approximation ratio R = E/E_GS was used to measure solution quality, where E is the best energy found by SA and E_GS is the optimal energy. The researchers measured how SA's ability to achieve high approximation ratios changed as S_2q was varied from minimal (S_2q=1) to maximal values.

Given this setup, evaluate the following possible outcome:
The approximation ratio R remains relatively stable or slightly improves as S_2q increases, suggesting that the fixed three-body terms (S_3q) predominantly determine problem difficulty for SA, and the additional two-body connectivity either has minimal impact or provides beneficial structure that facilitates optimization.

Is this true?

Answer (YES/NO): NO